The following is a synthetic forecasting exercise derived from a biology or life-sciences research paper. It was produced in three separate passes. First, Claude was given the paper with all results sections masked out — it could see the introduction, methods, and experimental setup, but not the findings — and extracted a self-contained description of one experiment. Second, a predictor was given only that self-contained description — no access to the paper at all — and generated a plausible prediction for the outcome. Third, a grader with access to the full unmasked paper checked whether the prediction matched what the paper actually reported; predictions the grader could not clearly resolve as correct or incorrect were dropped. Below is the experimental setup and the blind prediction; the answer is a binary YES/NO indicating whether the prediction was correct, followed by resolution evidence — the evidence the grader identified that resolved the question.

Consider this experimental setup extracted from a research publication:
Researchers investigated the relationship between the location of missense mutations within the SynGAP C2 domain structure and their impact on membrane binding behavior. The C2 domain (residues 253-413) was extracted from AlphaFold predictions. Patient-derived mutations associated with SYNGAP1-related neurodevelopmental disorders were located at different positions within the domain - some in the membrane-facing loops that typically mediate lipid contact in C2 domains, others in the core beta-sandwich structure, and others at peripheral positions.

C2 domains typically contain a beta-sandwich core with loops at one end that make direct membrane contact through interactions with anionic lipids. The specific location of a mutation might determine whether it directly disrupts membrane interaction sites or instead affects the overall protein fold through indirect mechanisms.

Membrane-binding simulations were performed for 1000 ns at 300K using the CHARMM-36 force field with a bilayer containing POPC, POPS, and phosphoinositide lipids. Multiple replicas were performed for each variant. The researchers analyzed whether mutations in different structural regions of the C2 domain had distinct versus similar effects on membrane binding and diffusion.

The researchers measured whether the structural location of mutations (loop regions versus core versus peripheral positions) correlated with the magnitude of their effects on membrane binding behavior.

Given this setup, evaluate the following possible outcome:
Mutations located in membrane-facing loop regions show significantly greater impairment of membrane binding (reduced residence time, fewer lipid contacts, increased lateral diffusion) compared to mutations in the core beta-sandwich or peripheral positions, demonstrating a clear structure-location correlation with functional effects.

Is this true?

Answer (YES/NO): NO